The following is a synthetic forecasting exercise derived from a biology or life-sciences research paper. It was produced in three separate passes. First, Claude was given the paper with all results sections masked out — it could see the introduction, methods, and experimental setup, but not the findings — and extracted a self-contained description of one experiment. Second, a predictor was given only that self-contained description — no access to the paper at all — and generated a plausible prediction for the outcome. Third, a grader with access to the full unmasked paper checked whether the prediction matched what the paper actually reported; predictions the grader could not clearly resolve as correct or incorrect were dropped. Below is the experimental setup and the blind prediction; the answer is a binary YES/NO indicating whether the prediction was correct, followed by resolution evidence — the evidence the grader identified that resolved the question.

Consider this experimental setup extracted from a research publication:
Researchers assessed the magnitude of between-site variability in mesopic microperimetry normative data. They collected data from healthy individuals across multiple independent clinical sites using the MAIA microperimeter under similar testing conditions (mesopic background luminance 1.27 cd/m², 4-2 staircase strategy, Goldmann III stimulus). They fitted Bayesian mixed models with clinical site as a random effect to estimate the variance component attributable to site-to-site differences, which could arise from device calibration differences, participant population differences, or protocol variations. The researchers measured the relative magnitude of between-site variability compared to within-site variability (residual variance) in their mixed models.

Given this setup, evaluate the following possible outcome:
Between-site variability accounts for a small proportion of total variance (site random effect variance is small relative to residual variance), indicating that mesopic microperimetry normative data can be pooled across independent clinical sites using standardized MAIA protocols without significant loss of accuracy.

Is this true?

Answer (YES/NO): NO